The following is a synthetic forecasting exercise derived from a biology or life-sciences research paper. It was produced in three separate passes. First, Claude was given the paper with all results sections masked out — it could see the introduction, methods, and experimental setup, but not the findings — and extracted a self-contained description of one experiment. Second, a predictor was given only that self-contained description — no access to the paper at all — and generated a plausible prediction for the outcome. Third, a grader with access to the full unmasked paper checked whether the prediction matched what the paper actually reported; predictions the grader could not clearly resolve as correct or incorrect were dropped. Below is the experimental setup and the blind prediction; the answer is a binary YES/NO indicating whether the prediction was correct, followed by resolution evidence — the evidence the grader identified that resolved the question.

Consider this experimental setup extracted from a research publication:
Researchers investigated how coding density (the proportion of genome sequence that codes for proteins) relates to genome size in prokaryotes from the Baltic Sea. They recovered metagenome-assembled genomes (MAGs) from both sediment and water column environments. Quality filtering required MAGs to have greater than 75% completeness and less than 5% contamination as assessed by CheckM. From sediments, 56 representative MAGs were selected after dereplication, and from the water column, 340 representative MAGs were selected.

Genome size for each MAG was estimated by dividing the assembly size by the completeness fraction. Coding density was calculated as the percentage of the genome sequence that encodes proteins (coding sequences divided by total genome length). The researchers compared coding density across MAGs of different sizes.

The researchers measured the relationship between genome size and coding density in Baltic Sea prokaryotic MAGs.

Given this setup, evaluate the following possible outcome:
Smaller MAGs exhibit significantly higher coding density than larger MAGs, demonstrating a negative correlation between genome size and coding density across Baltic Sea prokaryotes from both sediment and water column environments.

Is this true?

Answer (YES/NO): YES